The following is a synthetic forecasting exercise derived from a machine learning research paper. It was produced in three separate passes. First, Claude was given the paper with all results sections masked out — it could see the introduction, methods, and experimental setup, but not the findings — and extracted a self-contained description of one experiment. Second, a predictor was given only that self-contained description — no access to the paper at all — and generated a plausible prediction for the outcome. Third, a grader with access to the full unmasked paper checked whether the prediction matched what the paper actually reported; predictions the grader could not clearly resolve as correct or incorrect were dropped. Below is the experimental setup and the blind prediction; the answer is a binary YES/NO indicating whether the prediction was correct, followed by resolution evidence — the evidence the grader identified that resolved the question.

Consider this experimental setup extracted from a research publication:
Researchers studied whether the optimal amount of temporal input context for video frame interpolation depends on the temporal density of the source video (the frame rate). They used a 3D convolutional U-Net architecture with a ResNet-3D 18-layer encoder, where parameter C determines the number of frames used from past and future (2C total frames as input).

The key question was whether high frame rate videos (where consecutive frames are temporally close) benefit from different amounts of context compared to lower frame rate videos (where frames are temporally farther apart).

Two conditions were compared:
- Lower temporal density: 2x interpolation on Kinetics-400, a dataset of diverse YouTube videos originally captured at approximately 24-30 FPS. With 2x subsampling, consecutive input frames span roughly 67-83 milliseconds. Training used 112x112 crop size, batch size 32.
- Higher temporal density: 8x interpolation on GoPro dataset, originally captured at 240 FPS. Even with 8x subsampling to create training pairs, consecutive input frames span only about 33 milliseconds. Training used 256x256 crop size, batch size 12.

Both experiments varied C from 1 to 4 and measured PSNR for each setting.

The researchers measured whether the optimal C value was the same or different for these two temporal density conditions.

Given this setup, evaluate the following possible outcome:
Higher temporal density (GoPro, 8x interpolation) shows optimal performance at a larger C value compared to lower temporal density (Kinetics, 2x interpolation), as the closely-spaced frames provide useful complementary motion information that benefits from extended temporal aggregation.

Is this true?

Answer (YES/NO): YES